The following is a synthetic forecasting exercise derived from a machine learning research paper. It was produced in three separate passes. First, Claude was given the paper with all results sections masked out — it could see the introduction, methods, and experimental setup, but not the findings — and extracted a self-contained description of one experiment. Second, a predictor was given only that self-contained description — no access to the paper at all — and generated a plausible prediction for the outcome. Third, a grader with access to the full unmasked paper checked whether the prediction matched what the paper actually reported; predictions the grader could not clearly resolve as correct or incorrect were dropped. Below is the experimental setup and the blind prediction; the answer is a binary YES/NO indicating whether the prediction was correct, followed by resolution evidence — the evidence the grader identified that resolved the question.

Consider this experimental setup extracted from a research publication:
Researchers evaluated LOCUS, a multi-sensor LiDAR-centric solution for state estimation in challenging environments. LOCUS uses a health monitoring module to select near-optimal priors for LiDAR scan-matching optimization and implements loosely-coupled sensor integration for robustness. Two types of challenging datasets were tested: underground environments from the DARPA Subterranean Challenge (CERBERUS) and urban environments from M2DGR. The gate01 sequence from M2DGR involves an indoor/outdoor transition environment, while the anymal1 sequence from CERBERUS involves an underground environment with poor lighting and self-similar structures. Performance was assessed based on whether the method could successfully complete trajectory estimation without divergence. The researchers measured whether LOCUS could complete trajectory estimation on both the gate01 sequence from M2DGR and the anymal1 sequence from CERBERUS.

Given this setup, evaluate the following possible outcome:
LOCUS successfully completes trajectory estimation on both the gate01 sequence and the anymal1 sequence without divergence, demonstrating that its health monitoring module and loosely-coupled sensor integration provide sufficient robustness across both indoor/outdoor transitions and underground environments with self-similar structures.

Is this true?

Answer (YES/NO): YES